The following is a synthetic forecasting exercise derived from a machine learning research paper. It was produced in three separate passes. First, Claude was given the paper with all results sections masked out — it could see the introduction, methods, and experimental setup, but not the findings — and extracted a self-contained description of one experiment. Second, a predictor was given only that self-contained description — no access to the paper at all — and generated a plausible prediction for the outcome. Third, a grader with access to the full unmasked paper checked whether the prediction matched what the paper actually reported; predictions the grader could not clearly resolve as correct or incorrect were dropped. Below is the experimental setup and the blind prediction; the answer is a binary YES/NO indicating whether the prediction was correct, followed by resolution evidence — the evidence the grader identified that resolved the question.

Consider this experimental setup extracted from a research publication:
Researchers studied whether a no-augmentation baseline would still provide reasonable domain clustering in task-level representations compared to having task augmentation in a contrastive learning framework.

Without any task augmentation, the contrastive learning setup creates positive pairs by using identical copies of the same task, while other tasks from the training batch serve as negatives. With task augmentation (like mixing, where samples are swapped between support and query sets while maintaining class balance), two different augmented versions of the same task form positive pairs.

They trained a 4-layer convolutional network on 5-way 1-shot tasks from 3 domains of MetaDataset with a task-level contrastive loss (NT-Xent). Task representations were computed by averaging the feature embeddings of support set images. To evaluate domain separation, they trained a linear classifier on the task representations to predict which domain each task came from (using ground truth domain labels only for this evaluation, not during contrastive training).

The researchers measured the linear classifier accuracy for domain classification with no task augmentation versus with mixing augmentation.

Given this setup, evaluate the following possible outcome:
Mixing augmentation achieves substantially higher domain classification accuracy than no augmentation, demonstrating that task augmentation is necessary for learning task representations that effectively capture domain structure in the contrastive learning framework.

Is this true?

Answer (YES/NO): YES